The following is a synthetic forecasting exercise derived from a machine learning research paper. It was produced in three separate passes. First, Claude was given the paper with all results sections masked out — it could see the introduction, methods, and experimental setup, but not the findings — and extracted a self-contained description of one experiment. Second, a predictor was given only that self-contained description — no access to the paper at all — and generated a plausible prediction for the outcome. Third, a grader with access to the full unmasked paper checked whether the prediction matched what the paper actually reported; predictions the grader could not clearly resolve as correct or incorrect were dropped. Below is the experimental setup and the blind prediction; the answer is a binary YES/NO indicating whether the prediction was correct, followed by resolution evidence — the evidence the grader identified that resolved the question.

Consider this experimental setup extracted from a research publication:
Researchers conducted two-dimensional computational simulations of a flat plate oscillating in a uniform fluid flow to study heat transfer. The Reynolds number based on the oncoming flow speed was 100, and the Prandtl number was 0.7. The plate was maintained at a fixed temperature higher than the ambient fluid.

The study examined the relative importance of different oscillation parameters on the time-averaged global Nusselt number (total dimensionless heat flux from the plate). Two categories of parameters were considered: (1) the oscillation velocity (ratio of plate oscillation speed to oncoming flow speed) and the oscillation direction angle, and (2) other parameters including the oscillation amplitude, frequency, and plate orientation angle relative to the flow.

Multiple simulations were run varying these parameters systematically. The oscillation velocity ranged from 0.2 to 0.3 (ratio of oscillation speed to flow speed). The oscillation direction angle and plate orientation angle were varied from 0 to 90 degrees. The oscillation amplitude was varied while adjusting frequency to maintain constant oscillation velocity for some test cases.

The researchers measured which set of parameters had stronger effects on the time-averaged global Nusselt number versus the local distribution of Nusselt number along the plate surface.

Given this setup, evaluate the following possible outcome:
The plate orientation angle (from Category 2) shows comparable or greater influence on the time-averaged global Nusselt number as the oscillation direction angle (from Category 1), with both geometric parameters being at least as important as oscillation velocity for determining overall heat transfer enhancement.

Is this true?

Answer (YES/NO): NO